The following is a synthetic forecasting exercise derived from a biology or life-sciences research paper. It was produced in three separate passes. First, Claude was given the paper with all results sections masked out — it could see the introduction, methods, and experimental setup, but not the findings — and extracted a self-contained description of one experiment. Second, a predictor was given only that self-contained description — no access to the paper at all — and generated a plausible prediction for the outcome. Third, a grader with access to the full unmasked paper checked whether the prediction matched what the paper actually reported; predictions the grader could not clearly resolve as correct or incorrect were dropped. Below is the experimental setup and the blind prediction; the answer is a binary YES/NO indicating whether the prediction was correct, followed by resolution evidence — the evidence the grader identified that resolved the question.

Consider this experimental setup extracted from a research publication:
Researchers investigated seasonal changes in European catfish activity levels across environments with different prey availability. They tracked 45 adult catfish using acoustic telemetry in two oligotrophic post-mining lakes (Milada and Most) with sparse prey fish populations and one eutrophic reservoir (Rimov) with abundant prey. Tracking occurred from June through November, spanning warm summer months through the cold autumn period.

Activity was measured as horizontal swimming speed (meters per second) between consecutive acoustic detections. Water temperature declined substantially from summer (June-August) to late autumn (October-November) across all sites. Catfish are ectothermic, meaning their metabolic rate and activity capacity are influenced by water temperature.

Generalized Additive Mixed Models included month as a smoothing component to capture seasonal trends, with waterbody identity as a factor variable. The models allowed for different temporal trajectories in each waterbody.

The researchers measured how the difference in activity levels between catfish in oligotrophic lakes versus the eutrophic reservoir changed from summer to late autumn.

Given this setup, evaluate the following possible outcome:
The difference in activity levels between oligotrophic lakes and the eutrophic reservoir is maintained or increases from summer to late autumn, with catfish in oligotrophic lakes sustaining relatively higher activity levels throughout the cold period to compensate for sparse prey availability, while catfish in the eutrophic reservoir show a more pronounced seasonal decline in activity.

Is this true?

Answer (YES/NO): NO